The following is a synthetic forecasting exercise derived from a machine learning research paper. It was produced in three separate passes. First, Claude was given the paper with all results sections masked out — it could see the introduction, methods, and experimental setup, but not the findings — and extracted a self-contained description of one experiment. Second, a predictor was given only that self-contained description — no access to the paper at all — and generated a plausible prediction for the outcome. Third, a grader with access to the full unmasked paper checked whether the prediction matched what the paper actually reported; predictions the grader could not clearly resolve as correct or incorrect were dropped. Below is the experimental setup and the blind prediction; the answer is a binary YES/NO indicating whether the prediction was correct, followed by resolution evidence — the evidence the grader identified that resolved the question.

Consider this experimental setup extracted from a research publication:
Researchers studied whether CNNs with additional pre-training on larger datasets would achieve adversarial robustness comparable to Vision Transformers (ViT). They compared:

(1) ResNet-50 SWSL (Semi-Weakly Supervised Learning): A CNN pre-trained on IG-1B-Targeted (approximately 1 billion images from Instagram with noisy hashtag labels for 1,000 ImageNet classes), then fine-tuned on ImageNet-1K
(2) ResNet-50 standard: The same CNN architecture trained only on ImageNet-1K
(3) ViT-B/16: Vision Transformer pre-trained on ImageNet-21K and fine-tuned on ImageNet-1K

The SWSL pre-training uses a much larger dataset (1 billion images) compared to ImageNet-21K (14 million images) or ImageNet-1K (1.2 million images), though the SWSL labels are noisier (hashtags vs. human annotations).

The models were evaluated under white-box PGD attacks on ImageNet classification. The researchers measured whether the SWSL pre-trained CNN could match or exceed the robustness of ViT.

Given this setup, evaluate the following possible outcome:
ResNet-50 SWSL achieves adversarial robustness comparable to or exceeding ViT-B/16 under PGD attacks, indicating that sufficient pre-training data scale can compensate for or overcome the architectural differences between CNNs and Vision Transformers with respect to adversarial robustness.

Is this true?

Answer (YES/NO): NO